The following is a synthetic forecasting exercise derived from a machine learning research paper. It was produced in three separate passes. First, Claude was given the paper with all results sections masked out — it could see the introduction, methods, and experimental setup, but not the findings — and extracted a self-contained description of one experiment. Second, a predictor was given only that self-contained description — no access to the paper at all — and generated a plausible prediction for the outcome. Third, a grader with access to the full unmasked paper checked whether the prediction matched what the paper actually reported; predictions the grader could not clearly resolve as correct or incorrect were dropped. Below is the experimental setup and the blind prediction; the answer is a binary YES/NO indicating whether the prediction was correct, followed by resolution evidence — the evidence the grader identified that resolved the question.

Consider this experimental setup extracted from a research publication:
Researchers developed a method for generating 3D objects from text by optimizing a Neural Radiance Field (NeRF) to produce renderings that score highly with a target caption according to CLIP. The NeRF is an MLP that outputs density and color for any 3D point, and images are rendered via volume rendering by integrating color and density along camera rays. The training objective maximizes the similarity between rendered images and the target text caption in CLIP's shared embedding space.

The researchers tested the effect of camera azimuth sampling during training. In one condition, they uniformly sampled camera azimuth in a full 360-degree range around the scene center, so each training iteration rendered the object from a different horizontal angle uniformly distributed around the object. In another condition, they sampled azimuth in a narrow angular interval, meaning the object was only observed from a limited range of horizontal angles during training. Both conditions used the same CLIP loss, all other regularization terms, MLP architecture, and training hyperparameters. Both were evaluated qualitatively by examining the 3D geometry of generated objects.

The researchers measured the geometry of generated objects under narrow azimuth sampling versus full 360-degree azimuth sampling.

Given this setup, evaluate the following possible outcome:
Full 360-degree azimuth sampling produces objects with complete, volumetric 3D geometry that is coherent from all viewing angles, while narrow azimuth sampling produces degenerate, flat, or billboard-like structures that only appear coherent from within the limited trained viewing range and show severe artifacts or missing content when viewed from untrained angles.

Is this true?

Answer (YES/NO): YES